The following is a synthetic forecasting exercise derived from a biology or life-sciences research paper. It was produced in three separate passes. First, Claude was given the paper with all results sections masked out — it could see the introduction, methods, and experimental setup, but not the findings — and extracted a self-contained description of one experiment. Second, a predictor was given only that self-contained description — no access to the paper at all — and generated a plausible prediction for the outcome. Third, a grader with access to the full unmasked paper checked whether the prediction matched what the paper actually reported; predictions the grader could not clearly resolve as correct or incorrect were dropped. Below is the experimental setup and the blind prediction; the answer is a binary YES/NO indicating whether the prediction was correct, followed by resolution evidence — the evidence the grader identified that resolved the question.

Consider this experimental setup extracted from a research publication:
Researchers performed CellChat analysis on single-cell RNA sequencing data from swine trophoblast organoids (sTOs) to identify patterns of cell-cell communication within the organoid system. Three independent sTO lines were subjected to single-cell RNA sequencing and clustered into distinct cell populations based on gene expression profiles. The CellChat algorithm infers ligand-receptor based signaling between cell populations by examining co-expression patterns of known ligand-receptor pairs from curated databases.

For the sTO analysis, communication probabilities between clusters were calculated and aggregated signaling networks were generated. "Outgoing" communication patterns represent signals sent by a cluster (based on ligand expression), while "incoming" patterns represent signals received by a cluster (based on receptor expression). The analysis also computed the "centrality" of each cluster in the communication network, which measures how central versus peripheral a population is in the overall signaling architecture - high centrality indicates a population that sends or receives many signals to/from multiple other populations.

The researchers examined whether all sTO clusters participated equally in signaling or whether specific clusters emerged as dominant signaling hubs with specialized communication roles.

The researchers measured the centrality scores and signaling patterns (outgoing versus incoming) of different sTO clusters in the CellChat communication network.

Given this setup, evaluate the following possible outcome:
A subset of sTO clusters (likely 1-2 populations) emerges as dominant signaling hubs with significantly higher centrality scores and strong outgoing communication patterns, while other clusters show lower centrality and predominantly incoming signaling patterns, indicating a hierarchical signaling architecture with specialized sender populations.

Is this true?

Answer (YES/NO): NO